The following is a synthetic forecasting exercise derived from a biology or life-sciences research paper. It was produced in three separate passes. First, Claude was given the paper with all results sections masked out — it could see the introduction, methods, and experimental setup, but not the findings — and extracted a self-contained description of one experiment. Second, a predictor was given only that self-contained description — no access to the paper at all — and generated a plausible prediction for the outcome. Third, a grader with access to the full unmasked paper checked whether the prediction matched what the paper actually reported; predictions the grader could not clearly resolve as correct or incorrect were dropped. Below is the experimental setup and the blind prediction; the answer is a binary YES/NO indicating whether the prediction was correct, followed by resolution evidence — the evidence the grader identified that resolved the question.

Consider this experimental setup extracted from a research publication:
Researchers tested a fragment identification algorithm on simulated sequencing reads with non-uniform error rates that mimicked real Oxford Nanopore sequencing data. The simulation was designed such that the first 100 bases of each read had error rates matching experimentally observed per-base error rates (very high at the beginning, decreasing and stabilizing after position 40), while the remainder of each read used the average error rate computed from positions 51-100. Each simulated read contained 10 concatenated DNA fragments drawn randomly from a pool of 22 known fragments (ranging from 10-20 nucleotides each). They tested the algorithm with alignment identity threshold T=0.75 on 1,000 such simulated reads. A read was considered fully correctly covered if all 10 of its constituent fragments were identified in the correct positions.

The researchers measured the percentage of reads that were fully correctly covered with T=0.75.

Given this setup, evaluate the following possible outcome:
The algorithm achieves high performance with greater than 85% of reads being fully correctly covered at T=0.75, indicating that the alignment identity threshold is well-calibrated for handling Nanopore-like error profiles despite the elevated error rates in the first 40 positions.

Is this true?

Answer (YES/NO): NO